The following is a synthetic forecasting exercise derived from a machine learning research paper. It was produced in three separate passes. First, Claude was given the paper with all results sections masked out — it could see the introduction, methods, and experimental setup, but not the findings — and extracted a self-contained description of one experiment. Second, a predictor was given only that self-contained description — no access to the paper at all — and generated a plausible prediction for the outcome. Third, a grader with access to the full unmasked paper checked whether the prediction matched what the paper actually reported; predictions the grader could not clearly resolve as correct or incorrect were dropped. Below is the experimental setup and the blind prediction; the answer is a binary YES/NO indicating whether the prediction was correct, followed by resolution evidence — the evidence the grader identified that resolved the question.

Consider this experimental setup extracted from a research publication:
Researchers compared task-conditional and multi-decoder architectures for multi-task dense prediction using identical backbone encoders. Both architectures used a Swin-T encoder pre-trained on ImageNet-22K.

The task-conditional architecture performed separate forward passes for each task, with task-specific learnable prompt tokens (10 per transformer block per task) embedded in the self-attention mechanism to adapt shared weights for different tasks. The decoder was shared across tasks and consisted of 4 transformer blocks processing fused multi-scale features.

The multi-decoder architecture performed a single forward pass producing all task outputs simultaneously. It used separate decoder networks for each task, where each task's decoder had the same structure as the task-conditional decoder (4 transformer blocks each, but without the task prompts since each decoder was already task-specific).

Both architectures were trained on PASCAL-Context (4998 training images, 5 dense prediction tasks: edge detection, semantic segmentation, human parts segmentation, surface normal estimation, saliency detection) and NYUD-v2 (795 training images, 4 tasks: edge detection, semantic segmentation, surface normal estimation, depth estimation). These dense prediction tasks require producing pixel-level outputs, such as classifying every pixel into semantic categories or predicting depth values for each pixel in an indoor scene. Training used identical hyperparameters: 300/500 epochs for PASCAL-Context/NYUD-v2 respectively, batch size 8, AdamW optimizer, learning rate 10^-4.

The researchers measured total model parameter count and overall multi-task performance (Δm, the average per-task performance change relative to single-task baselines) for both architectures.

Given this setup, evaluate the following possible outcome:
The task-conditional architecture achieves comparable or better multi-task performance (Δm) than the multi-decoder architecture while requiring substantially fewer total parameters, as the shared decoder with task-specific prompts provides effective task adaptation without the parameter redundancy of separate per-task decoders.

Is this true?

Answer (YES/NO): NO